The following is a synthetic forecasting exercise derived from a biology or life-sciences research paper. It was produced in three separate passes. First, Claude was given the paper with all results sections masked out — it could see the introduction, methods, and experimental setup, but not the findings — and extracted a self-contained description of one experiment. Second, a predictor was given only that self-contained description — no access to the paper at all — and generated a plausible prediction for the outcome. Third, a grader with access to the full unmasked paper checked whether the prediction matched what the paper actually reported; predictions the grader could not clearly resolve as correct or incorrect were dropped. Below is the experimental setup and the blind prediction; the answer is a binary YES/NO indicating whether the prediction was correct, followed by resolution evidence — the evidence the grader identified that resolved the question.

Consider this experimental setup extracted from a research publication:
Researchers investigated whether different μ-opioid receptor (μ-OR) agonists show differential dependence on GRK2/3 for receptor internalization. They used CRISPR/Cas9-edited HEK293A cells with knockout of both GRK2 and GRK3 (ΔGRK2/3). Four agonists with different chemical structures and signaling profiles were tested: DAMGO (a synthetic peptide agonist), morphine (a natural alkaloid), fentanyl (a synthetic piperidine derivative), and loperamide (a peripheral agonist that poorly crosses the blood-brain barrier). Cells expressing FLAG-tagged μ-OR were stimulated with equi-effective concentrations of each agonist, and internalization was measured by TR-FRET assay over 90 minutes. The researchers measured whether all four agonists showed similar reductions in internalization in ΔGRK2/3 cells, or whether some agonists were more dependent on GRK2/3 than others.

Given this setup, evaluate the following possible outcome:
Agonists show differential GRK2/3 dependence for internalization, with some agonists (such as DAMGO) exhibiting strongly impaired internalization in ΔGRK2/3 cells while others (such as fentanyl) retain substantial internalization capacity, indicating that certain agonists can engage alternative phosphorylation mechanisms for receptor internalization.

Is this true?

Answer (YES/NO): NO